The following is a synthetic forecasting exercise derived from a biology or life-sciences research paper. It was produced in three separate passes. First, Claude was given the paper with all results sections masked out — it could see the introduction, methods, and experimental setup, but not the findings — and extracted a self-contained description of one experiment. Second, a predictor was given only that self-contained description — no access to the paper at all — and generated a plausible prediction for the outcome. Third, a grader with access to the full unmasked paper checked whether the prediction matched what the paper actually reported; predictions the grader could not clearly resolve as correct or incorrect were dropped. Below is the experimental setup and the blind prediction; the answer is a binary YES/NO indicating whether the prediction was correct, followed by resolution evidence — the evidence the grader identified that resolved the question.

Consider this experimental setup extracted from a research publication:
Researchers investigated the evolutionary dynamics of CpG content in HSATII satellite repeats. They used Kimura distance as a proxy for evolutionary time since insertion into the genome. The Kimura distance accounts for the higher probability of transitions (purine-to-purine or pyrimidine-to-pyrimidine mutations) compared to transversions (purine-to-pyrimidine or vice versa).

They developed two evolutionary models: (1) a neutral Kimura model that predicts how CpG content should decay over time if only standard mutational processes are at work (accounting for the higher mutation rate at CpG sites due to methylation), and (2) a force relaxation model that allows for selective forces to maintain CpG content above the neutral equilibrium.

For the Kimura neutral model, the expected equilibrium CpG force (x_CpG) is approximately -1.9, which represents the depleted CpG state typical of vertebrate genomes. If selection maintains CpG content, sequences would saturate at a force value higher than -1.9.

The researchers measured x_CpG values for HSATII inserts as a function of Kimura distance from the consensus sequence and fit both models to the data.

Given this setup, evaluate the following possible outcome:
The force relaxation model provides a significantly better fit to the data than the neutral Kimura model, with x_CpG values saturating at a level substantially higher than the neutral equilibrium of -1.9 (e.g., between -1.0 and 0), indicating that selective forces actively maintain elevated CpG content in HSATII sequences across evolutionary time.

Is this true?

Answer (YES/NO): YES